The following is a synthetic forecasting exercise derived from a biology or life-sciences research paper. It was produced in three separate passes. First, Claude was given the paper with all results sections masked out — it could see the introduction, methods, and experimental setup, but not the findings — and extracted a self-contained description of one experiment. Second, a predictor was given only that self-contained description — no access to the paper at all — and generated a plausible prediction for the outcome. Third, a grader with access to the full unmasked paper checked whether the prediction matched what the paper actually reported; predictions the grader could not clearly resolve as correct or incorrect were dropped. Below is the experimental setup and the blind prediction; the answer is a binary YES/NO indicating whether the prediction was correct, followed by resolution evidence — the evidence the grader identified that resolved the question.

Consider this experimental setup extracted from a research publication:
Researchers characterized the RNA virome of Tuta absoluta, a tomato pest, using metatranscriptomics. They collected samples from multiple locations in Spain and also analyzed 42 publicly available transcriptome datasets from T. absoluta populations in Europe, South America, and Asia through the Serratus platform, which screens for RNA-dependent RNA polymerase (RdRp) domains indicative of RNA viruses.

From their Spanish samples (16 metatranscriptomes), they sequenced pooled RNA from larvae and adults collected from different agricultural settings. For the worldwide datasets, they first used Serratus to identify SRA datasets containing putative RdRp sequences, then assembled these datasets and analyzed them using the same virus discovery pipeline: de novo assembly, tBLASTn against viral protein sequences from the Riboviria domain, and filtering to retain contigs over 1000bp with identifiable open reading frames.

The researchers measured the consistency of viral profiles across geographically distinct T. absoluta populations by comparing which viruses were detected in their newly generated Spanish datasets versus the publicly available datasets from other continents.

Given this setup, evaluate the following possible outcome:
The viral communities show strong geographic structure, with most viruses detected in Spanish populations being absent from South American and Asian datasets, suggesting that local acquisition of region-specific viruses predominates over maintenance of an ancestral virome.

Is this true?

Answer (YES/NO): YES